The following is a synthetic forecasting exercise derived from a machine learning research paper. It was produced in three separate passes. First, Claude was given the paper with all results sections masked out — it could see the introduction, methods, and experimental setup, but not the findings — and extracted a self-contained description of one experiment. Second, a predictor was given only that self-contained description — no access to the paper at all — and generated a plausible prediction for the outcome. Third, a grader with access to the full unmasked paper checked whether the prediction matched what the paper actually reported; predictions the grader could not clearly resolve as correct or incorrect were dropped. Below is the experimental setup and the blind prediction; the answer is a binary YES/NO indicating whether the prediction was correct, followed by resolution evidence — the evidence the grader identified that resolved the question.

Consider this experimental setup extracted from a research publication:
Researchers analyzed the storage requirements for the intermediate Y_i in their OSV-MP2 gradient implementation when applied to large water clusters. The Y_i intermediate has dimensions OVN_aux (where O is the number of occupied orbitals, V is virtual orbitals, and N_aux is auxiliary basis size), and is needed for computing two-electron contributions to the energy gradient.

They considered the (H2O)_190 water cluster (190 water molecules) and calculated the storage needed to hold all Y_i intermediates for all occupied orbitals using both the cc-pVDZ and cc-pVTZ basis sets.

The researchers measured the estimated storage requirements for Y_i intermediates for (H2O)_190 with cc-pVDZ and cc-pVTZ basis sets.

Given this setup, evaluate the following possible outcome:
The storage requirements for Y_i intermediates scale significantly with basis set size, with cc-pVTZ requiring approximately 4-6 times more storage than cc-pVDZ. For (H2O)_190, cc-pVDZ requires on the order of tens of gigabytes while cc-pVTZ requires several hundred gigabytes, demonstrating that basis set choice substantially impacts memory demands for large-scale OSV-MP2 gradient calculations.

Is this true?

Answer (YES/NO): NO